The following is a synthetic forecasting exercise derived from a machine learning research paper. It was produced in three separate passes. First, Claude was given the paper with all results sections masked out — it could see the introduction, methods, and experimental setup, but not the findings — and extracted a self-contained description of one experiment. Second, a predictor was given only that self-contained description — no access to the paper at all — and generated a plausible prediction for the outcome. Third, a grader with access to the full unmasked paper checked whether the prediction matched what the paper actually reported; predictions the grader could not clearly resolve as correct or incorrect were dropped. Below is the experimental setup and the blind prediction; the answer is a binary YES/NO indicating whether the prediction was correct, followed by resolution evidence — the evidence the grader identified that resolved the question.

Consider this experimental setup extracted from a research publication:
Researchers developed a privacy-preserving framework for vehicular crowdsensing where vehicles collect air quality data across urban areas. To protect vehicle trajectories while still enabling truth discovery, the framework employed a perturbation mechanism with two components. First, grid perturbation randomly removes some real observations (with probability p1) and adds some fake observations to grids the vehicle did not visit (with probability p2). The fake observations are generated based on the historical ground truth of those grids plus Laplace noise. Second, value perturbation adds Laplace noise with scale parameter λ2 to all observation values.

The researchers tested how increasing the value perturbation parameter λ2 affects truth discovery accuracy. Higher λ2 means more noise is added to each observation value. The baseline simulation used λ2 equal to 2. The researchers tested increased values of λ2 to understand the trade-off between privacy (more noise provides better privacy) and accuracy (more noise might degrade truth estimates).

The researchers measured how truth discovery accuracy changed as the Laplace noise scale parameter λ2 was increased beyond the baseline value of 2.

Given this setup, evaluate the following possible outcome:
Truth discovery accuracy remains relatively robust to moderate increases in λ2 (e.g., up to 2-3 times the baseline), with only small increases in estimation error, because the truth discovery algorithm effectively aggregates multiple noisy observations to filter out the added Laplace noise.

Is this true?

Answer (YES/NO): YES